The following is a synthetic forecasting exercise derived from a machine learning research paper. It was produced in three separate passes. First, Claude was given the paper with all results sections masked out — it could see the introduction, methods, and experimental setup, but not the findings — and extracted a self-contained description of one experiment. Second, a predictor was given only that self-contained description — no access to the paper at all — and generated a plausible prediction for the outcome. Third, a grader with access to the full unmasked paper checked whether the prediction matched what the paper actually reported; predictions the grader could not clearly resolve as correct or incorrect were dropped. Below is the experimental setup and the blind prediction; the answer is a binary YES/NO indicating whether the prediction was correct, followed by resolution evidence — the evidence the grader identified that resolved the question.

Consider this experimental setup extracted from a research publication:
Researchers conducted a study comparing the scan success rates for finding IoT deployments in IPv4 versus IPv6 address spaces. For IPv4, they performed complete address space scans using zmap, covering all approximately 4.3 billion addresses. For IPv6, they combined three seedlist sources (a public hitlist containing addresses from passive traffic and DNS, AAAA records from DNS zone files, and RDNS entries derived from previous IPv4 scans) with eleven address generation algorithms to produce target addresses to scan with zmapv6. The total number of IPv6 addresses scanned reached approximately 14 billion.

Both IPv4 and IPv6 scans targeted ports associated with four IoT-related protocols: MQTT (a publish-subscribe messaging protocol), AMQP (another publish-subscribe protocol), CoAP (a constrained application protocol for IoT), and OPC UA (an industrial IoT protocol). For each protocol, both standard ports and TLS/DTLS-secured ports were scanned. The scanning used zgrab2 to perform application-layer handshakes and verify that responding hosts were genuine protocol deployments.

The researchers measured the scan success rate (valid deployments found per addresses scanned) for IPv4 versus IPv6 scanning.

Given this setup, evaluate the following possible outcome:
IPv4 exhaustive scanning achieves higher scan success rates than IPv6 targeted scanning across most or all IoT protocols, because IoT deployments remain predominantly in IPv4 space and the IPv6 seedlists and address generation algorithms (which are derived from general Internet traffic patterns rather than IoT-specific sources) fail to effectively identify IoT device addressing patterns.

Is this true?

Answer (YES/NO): YES